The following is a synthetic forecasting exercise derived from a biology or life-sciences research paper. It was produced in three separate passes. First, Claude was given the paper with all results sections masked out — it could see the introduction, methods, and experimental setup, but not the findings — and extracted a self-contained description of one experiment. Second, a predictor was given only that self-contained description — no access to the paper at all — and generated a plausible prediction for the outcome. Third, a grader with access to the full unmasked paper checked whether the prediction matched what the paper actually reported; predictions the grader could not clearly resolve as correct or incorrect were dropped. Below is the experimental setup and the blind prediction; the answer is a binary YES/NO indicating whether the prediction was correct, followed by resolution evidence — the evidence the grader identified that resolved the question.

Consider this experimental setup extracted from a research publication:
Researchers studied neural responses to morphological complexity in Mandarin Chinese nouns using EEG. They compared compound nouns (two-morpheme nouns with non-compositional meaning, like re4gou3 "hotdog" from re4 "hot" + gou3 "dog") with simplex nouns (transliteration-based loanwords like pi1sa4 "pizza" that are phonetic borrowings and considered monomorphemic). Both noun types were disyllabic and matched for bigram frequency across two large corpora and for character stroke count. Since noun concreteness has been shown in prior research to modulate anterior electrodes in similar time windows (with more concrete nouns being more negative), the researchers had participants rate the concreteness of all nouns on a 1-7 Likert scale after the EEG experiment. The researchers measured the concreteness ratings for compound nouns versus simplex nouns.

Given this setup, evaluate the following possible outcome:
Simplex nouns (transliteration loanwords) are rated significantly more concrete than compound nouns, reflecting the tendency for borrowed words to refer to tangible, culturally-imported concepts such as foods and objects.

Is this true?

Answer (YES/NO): NO